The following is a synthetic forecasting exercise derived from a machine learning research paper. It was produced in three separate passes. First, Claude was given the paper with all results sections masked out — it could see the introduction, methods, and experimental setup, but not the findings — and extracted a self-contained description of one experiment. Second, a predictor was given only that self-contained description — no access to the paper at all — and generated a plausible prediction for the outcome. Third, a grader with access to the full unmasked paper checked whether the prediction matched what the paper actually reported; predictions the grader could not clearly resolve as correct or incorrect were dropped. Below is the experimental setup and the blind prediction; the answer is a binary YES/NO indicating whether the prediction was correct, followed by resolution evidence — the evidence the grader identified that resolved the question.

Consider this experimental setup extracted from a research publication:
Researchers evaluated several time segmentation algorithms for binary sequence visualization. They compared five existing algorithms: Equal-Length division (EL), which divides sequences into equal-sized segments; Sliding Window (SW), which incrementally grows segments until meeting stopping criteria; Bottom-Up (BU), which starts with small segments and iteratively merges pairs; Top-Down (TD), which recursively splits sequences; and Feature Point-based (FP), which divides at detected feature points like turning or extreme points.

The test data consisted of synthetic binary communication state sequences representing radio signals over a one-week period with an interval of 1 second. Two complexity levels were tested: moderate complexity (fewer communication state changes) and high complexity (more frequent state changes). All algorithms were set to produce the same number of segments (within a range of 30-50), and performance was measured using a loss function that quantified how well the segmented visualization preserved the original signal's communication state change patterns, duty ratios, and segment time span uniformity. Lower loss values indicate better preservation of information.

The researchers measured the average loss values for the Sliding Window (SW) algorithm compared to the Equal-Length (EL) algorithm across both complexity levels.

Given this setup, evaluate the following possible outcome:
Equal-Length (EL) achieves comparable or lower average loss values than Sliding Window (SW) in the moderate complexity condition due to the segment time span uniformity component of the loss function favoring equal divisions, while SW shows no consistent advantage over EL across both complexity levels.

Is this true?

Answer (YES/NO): NO